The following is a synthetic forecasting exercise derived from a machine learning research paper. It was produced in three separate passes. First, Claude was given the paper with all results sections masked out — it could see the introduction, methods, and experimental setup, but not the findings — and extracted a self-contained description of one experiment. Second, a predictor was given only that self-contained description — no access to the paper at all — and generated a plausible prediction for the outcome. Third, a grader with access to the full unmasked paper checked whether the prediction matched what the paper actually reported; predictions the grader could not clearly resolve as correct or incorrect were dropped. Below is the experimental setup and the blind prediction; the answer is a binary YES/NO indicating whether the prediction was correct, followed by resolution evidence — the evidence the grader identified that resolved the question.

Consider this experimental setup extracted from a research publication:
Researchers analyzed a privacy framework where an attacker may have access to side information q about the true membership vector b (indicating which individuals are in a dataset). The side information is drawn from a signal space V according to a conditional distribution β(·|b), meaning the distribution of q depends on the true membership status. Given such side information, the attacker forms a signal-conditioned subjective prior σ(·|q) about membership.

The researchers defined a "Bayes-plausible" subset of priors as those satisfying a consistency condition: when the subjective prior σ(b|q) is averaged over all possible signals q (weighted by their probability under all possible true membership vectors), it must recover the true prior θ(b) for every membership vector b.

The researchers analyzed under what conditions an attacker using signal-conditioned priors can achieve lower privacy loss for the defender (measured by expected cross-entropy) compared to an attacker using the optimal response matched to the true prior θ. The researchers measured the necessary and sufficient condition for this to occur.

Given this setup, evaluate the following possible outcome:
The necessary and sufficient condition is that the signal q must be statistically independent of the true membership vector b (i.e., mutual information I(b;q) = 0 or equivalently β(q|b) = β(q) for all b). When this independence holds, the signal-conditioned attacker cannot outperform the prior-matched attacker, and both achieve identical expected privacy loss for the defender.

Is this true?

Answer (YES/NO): NO